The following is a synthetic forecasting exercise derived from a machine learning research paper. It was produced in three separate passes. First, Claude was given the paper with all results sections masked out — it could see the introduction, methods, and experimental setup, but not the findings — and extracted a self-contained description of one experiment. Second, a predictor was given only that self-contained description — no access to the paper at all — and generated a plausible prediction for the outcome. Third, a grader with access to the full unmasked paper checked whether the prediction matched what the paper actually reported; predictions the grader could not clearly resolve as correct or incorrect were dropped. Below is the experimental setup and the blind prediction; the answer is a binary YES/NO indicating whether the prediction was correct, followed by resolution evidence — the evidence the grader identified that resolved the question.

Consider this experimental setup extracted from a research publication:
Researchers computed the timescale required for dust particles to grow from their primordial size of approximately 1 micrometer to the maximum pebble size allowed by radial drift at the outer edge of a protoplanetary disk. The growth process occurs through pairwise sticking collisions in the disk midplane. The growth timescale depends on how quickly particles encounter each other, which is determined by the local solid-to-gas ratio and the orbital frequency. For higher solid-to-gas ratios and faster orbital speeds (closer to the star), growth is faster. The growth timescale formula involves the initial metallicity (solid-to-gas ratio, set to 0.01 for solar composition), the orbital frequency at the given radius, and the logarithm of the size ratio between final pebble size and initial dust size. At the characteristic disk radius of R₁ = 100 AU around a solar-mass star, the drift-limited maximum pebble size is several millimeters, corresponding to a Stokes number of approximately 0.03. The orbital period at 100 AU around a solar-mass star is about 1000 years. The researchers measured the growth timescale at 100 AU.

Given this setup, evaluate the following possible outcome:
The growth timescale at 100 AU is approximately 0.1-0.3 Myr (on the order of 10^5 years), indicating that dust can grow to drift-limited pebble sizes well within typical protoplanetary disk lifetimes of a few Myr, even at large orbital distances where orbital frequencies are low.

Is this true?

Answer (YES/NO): YES